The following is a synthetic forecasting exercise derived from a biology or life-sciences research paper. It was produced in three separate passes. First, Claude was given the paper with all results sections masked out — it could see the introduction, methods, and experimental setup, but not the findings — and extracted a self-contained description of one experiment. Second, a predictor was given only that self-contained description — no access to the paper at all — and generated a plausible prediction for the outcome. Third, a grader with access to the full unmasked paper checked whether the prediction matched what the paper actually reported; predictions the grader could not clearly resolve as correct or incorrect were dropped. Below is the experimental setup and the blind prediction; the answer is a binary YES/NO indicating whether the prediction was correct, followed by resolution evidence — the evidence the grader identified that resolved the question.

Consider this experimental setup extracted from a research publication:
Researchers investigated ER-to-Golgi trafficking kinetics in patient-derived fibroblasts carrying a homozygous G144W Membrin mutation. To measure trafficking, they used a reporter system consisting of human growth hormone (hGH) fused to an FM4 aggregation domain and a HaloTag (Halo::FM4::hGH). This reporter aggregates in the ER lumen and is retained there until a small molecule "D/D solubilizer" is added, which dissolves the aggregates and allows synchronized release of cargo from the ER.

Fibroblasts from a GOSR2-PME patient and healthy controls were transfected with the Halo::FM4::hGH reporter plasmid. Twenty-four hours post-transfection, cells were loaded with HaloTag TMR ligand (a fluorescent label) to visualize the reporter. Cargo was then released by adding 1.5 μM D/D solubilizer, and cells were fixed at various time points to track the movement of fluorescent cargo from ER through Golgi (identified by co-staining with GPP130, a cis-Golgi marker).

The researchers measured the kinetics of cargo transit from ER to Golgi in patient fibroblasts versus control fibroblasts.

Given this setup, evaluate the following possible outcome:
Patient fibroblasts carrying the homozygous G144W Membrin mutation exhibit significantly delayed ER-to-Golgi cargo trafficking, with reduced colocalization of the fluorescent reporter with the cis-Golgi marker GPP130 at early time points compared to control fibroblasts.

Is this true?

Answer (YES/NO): NO